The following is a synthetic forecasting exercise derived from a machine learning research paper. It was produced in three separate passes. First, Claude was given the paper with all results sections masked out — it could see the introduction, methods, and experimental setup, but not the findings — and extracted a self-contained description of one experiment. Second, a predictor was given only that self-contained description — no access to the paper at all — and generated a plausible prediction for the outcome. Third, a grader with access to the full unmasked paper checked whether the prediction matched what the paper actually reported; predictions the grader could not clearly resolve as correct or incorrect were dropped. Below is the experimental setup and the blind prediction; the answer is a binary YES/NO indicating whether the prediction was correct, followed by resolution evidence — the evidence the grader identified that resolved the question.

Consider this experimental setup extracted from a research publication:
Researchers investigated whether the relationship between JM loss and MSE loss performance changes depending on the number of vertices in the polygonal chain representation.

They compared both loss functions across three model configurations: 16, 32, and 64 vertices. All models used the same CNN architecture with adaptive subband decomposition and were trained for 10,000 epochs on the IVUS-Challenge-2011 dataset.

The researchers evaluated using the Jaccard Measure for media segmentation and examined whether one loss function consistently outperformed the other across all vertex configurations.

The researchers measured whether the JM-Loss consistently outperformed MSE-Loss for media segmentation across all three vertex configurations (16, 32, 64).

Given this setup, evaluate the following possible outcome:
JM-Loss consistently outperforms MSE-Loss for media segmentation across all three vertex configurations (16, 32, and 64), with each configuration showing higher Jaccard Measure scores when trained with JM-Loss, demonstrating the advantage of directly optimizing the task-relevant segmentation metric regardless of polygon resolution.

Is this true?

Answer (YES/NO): NO